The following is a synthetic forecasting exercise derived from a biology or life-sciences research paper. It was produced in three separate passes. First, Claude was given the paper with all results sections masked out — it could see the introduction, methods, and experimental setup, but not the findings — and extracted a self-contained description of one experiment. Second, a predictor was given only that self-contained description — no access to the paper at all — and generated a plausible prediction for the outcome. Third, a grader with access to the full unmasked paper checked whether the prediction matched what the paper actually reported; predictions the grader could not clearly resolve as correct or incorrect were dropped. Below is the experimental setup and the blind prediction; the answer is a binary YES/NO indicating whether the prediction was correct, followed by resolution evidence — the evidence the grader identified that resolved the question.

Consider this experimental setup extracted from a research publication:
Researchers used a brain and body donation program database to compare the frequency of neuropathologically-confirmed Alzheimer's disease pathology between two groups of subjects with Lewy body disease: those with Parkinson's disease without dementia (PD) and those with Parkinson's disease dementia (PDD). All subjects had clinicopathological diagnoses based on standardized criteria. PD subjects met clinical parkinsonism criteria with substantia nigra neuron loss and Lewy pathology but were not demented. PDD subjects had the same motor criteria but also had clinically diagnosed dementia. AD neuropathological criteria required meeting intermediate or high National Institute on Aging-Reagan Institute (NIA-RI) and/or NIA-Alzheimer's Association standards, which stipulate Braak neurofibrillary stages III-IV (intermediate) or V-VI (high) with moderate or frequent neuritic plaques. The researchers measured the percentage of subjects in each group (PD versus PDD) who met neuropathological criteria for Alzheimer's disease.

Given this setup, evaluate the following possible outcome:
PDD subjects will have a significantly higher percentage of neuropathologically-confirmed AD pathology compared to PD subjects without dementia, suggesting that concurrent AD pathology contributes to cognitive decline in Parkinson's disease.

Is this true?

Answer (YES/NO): YES